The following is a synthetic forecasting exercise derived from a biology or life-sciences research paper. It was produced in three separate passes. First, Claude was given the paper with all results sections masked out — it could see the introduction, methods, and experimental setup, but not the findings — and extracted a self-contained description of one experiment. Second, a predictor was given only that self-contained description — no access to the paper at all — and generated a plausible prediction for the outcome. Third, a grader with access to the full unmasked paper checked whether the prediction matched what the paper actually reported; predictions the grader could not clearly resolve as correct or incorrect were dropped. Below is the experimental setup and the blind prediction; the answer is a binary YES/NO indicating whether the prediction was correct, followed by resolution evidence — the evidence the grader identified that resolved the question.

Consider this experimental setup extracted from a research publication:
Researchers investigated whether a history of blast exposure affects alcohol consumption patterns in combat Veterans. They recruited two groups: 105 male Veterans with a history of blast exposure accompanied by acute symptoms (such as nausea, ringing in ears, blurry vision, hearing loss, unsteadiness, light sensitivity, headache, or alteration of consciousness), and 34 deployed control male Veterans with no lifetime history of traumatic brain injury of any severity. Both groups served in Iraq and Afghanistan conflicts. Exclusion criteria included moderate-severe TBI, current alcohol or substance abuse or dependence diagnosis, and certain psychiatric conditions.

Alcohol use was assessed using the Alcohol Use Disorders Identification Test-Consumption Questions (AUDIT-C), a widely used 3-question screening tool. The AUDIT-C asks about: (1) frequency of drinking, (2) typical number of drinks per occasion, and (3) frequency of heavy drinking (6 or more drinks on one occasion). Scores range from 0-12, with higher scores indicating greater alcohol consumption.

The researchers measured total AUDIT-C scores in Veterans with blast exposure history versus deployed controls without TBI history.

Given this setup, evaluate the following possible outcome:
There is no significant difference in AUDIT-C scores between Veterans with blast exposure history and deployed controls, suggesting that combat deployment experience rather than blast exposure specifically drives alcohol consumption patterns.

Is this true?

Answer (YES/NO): NO